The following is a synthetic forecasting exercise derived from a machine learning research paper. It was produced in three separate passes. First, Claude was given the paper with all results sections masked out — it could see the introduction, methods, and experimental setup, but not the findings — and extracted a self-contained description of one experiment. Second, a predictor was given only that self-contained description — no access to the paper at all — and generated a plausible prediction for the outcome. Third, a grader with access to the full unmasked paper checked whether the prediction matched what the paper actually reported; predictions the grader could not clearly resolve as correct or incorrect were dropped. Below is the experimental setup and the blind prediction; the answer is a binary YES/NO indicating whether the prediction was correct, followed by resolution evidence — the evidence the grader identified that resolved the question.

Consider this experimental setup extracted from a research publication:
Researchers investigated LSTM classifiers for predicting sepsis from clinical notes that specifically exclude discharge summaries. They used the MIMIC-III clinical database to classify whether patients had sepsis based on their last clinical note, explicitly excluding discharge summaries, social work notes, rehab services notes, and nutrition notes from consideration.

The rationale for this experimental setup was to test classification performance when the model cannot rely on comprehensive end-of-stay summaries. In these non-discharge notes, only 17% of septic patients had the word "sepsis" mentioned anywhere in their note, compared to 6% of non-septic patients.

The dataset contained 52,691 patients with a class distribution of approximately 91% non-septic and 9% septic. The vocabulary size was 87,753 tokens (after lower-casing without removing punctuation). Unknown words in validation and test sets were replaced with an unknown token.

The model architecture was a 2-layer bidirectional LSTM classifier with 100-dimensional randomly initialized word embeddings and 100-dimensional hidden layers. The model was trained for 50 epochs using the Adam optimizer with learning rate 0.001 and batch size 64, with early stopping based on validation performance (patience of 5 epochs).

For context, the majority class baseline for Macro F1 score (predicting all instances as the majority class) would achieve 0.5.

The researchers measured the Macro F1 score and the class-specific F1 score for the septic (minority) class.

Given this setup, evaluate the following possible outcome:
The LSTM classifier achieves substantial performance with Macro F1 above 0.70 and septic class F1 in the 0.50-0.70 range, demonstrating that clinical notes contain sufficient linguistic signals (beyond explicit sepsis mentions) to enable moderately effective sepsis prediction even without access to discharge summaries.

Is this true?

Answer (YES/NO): NO